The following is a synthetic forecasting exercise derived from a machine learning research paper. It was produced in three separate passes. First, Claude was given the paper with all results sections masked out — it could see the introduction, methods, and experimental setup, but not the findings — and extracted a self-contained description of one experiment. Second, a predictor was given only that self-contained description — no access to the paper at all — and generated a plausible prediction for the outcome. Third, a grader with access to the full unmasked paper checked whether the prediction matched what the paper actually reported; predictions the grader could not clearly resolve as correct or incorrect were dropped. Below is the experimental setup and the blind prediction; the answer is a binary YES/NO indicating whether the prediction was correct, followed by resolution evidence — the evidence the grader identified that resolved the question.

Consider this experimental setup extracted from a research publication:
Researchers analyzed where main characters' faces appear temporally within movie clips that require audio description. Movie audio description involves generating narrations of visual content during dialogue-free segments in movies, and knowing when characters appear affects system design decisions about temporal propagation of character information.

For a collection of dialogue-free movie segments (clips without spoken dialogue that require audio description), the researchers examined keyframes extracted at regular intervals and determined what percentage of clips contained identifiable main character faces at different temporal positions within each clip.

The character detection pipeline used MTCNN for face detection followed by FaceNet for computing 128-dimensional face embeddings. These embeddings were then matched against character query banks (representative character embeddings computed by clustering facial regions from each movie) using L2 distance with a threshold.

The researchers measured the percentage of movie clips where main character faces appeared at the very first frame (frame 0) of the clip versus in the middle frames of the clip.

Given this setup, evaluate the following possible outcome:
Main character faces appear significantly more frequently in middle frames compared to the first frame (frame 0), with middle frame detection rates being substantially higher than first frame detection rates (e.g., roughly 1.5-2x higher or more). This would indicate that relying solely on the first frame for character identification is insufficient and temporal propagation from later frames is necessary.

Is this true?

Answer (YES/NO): NO